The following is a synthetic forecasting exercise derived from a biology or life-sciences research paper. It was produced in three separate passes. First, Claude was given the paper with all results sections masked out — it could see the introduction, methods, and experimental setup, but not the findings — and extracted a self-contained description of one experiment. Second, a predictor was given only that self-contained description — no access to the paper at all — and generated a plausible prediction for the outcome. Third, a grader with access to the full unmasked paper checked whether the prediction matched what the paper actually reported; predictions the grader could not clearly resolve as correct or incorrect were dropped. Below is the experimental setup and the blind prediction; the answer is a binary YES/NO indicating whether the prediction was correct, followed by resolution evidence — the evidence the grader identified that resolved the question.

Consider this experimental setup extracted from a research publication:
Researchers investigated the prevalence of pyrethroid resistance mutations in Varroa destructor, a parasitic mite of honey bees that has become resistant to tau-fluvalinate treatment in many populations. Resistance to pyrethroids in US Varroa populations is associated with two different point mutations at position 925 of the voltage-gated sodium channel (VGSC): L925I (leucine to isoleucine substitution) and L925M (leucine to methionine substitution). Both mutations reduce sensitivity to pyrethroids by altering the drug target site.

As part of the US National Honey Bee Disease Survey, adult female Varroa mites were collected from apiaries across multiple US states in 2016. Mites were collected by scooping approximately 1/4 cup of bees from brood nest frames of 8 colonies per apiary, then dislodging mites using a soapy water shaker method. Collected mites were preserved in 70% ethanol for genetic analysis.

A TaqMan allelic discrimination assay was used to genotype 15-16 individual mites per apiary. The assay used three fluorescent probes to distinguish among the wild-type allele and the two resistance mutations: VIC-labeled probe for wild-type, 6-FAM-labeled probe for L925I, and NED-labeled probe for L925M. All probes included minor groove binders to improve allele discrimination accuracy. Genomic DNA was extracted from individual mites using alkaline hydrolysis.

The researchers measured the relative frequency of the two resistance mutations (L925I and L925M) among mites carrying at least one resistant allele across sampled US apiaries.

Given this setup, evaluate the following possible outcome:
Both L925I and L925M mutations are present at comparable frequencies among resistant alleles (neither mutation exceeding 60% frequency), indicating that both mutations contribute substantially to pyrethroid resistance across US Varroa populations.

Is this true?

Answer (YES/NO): YES